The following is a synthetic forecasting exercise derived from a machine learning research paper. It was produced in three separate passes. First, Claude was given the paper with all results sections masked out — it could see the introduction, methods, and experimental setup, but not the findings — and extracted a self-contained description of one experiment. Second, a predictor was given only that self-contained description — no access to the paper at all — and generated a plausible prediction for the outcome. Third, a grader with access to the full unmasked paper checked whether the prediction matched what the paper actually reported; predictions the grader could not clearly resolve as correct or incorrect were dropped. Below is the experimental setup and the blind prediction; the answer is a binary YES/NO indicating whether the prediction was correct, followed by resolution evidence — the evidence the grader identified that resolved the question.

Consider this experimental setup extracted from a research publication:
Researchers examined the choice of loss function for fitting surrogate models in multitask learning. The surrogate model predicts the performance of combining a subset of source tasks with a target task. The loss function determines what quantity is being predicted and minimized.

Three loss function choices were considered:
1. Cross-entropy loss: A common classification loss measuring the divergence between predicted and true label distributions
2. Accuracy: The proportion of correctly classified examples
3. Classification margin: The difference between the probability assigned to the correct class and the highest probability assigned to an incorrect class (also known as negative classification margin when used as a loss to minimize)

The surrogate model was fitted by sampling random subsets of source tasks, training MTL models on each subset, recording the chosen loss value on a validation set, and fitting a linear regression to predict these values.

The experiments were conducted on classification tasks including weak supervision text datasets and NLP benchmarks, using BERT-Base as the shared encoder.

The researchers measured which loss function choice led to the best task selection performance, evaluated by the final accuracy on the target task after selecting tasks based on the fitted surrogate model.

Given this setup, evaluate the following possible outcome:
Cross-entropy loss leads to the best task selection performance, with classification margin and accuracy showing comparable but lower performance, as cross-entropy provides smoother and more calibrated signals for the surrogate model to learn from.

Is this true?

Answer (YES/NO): NO